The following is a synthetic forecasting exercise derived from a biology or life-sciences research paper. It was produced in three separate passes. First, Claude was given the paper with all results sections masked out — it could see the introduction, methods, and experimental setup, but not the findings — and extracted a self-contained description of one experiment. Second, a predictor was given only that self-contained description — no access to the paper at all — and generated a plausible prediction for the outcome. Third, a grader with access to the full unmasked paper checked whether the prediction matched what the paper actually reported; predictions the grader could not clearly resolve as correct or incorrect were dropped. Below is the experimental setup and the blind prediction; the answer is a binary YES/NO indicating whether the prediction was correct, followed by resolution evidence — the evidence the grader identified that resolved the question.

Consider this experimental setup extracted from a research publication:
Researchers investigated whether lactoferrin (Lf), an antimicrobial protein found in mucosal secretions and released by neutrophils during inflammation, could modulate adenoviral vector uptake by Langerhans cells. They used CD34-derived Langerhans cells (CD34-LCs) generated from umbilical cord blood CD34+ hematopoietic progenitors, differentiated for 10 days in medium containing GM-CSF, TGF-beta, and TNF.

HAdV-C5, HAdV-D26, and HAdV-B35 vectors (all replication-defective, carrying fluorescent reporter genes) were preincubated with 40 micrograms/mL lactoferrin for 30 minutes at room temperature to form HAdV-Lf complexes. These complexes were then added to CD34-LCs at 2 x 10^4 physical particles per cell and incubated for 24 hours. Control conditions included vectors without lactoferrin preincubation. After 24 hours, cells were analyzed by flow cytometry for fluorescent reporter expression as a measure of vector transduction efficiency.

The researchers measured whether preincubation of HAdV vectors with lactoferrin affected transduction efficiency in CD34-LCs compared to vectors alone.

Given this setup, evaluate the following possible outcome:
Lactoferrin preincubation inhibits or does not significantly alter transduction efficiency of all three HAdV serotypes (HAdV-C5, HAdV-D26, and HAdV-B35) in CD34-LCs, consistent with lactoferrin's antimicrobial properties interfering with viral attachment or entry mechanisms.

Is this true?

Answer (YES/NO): NO